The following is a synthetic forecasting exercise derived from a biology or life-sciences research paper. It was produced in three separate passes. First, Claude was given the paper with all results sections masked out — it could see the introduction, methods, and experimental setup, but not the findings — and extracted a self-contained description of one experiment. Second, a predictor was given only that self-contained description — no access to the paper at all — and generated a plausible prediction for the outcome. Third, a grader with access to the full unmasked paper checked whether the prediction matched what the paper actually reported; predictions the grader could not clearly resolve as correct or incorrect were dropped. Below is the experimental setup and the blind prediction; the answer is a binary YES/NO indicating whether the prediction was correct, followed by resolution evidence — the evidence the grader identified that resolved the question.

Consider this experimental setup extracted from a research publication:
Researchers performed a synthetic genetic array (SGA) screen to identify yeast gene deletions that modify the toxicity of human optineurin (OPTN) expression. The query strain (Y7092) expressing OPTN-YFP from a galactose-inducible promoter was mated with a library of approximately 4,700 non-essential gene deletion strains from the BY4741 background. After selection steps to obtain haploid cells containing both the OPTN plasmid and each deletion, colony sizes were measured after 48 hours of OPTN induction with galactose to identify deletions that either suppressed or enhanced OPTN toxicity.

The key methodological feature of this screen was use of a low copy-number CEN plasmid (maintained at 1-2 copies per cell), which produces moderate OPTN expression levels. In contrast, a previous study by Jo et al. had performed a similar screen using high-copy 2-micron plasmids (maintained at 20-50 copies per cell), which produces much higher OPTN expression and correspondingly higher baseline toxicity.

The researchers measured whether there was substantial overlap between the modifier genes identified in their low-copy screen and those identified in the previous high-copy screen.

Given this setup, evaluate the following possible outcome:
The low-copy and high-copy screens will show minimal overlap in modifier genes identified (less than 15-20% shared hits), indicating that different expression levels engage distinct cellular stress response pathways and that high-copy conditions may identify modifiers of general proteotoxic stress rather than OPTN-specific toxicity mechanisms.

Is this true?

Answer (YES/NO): YES